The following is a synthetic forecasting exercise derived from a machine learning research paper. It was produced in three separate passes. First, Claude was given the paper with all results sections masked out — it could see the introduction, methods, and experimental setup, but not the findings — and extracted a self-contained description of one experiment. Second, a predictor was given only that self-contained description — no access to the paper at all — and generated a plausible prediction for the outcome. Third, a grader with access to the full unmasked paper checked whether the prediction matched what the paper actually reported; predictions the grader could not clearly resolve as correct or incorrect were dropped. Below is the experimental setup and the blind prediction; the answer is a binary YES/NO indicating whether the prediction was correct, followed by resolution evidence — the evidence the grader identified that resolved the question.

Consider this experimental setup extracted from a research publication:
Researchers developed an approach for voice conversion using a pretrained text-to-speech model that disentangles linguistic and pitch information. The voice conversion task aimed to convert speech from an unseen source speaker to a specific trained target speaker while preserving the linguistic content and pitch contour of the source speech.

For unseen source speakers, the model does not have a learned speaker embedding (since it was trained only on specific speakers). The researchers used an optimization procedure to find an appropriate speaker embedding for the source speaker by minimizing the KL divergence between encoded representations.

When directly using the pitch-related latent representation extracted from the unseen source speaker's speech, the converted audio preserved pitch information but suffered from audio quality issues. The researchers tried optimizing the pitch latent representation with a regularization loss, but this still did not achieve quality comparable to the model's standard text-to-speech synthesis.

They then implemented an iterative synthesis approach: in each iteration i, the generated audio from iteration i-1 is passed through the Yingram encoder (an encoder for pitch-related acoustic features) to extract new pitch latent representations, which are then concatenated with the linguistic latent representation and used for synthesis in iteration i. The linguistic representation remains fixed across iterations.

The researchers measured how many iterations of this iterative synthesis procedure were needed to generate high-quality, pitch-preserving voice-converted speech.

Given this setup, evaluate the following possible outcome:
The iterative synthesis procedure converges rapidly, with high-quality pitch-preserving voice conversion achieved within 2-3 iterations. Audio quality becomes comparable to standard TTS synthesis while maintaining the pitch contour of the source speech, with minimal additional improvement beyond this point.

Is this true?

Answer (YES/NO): YES